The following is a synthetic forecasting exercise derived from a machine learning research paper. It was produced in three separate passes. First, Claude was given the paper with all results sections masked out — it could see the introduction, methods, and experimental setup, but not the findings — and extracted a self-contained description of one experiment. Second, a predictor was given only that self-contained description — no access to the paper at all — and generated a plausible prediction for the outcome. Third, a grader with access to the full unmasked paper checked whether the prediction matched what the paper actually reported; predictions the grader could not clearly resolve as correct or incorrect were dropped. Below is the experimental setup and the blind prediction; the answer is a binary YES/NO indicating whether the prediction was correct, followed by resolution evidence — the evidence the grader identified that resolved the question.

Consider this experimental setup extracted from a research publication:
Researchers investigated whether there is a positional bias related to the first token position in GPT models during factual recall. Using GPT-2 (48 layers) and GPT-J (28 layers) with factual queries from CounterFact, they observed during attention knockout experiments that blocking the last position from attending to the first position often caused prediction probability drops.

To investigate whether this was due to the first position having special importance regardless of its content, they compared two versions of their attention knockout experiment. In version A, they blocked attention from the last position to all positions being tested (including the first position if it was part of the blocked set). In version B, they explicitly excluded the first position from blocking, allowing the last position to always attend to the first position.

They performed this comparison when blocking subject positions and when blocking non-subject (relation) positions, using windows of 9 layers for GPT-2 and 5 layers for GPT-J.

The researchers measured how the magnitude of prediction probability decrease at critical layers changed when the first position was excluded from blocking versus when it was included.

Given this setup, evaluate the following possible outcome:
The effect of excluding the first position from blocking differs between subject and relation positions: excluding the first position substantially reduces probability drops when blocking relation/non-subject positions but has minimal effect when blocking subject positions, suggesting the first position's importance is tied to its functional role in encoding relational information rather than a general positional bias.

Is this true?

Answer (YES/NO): NO